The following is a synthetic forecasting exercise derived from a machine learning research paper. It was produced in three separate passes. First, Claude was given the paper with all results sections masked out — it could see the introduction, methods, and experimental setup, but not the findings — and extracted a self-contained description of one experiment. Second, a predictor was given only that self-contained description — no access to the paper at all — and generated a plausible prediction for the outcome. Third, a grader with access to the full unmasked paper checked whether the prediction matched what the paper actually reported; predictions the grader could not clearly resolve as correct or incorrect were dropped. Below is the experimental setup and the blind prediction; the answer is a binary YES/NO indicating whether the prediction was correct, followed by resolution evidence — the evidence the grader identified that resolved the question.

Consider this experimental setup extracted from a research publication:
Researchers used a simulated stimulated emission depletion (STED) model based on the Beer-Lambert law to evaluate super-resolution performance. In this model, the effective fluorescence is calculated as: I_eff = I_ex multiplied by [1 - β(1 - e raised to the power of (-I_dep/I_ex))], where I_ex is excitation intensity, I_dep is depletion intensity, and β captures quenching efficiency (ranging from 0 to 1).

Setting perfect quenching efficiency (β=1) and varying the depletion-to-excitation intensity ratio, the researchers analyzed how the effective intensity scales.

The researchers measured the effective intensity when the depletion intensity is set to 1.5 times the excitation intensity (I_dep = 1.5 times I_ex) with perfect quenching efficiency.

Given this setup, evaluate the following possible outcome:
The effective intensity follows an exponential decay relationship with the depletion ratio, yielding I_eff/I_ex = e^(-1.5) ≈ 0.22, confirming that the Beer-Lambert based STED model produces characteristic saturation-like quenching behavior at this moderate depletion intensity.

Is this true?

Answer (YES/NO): NO